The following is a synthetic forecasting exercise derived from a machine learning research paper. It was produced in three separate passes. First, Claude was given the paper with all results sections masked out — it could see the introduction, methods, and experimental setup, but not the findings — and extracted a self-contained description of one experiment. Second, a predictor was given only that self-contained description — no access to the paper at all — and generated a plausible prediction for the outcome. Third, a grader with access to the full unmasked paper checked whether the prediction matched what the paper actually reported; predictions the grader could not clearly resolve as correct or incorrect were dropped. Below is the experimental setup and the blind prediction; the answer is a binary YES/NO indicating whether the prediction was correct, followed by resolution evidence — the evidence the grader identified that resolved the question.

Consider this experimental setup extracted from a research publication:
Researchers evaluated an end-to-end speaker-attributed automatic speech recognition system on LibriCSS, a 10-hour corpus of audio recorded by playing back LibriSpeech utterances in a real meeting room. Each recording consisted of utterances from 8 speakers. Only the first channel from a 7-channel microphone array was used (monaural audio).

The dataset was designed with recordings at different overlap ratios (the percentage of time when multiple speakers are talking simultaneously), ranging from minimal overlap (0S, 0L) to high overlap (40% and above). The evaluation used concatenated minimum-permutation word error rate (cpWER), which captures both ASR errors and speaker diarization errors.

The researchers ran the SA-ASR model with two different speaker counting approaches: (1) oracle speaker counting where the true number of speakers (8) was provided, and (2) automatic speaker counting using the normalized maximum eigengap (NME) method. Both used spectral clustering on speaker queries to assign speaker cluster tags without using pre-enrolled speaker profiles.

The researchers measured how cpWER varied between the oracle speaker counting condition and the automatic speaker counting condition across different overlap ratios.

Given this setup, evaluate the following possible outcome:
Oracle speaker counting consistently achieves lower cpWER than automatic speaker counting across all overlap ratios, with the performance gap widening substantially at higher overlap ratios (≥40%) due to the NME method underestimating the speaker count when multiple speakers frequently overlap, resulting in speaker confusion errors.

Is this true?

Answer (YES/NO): NO